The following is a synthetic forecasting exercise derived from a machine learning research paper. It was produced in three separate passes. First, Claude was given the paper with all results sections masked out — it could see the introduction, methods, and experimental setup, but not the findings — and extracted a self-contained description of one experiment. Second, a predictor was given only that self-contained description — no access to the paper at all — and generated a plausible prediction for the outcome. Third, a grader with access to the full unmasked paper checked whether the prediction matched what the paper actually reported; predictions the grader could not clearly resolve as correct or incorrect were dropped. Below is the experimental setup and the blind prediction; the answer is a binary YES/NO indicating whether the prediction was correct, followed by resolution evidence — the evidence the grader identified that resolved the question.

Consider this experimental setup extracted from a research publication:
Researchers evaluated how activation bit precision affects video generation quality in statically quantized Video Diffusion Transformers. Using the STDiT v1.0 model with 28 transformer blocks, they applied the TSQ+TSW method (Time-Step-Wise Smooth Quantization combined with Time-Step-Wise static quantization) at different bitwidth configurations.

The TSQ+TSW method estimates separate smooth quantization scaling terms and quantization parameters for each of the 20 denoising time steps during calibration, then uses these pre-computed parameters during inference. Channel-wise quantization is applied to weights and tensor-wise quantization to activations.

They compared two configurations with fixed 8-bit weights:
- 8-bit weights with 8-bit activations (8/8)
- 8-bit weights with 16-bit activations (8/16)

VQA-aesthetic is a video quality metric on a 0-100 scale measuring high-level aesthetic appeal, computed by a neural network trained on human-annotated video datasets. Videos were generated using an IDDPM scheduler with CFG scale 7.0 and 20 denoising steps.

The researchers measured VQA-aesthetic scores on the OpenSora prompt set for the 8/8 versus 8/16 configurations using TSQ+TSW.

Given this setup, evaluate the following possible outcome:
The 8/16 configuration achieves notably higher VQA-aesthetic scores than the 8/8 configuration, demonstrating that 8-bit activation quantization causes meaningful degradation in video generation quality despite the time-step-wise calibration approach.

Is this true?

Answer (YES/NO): NO